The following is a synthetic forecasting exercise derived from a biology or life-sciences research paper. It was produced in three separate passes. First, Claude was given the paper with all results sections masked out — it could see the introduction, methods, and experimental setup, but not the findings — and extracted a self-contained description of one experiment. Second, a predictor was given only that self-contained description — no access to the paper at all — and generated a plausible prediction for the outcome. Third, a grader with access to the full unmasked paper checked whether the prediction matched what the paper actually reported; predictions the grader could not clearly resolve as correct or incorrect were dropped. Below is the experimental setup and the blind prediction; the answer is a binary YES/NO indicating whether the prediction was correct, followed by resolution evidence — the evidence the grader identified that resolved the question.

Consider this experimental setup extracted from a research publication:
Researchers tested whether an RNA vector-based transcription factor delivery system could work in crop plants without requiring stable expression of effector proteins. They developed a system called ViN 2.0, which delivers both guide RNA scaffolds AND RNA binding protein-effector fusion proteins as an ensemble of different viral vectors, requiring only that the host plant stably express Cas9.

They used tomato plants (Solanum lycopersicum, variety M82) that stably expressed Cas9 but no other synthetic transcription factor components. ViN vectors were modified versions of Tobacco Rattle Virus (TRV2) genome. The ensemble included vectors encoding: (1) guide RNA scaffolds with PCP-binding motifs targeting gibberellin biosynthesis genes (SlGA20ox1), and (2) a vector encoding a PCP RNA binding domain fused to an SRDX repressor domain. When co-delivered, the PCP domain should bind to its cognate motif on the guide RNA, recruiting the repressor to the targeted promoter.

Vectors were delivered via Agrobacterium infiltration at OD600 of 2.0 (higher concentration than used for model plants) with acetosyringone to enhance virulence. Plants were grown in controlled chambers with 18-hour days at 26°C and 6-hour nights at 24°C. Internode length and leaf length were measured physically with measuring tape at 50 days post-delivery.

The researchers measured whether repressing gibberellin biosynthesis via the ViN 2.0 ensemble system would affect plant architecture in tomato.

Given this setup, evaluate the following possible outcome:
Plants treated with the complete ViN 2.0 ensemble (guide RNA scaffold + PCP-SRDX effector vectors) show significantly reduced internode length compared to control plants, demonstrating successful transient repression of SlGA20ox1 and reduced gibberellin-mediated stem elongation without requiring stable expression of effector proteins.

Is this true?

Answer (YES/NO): NO